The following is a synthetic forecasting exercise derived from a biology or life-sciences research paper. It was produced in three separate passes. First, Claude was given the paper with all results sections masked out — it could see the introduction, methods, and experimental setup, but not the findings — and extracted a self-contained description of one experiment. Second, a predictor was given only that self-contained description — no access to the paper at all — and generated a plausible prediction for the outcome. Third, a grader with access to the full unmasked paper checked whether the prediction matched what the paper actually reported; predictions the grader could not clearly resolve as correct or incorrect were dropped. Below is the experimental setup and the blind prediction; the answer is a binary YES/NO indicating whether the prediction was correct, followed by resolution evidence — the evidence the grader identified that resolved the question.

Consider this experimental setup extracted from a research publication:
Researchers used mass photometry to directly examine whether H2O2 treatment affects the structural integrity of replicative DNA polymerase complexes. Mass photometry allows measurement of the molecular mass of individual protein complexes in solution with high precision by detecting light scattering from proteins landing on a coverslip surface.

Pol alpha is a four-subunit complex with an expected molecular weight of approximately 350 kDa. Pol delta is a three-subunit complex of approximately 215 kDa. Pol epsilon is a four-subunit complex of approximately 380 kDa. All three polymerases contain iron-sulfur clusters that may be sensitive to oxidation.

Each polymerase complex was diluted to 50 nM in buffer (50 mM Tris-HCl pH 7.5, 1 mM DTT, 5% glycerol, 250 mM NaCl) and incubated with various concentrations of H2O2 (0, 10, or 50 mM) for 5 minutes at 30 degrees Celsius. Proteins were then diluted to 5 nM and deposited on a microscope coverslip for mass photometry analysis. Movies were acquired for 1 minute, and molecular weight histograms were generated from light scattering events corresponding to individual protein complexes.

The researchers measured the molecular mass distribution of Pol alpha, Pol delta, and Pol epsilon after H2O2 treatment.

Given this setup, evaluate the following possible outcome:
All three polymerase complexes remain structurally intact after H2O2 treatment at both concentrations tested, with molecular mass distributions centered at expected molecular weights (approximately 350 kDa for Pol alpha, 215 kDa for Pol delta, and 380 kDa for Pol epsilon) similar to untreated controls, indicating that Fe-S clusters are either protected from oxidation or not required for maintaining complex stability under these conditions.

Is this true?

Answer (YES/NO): NO